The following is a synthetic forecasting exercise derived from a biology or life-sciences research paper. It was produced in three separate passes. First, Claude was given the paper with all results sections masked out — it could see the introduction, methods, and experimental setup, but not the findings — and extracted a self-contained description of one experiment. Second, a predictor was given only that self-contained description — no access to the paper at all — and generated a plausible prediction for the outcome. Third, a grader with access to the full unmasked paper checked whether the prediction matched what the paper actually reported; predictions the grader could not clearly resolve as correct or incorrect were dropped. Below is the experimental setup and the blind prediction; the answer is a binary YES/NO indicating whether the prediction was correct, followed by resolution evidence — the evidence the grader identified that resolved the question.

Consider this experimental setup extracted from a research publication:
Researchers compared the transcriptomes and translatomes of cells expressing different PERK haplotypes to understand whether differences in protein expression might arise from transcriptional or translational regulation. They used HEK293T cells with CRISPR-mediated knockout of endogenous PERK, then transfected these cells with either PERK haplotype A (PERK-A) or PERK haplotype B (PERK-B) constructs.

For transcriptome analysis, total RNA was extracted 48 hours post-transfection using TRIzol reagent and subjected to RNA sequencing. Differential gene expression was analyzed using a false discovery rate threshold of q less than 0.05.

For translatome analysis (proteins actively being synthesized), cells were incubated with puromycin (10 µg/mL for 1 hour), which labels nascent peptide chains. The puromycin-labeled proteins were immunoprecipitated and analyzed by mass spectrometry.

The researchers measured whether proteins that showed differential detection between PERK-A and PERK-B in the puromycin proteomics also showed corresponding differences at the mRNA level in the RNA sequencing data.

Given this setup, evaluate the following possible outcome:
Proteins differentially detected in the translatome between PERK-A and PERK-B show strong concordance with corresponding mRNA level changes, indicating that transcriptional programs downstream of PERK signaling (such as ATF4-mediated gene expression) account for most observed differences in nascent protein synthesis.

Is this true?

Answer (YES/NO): NO